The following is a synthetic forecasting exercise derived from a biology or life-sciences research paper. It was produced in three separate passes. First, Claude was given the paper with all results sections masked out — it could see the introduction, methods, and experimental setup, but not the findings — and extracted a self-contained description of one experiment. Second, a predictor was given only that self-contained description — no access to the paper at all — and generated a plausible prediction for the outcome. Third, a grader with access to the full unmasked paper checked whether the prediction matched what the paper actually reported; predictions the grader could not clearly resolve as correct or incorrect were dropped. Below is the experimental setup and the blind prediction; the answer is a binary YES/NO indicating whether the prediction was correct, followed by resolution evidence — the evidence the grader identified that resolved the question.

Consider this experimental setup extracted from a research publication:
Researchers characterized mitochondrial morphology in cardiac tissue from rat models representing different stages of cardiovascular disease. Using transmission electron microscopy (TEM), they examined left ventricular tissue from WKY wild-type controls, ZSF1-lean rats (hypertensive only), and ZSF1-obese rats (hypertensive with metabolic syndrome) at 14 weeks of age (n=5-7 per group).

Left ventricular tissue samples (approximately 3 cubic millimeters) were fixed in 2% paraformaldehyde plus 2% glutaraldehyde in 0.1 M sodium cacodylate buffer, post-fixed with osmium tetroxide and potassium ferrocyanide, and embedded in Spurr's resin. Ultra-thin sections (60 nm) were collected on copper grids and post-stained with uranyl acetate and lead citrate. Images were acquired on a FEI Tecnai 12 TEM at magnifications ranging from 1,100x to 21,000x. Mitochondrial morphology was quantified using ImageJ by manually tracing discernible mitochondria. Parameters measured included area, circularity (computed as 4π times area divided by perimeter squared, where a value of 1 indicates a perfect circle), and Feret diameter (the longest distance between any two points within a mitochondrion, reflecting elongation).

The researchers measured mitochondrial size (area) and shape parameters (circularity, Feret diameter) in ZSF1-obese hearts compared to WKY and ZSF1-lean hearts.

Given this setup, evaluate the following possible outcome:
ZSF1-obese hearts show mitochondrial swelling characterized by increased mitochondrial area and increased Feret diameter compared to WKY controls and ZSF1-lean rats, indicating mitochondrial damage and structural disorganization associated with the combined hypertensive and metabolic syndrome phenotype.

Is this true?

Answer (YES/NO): NO